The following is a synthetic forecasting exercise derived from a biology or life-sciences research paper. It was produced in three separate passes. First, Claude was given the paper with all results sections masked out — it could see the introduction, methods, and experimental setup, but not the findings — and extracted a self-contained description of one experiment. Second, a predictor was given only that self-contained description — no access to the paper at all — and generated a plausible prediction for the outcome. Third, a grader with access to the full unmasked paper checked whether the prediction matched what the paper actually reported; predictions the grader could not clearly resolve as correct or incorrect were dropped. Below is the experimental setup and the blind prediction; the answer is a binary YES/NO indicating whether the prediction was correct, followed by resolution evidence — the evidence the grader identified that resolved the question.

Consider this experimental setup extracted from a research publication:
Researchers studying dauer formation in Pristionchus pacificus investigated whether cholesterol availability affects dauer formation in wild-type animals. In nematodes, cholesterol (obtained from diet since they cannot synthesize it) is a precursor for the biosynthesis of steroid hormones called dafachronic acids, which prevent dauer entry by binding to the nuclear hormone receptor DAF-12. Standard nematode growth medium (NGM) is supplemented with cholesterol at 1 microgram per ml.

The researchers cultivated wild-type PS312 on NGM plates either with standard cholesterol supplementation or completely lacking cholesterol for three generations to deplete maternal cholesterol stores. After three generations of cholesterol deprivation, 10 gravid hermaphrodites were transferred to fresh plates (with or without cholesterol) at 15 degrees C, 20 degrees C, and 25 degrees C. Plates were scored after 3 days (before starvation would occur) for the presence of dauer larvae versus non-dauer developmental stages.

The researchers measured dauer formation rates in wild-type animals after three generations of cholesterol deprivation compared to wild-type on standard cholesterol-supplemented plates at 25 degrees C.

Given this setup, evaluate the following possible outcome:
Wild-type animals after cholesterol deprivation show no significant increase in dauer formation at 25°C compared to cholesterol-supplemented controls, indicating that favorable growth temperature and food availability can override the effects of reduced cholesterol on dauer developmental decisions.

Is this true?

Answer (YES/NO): NO